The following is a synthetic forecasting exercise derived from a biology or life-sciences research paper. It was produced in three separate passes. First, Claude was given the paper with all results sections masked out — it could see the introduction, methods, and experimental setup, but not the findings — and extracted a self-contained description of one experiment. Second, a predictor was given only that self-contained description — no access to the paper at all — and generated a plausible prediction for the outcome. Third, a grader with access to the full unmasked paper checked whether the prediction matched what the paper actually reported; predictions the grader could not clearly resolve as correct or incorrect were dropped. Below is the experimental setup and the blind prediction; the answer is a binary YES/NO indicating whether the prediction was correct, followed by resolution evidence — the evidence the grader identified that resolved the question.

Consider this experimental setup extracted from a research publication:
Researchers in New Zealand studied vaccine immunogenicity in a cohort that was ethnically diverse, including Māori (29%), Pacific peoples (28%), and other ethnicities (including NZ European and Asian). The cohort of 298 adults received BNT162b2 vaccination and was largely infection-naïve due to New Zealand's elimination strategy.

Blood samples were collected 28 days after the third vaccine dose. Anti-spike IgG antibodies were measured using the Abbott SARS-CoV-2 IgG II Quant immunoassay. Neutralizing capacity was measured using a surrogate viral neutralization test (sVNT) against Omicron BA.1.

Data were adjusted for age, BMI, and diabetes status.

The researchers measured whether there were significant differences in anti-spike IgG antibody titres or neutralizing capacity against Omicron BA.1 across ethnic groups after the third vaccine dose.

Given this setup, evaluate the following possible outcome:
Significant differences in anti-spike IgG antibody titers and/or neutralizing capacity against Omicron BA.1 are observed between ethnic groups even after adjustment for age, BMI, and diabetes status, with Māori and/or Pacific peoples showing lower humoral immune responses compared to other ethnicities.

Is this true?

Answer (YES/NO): NO